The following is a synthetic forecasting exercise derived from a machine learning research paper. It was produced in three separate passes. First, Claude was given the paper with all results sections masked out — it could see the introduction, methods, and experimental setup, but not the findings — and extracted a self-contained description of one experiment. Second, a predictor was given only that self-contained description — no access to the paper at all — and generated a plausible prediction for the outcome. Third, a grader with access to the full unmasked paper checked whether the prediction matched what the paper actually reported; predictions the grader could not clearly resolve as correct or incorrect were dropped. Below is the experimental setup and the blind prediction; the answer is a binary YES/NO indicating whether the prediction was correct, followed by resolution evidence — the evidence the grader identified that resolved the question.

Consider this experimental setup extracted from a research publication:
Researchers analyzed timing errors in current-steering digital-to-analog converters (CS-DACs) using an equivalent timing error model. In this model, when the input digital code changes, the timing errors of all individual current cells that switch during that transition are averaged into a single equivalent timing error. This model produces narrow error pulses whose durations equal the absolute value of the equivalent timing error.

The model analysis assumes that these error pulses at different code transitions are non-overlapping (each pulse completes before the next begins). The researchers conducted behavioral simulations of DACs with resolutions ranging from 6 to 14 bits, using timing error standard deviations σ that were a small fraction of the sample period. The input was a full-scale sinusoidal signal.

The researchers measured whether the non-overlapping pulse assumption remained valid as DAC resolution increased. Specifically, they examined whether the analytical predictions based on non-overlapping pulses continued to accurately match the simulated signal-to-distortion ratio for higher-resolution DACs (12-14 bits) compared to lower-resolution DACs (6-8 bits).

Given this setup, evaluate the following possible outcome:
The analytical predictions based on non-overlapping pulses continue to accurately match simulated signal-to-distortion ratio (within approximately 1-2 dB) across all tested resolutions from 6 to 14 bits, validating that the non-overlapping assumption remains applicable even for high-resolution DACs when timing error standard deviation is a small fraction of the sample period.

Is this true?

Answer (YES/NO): NO